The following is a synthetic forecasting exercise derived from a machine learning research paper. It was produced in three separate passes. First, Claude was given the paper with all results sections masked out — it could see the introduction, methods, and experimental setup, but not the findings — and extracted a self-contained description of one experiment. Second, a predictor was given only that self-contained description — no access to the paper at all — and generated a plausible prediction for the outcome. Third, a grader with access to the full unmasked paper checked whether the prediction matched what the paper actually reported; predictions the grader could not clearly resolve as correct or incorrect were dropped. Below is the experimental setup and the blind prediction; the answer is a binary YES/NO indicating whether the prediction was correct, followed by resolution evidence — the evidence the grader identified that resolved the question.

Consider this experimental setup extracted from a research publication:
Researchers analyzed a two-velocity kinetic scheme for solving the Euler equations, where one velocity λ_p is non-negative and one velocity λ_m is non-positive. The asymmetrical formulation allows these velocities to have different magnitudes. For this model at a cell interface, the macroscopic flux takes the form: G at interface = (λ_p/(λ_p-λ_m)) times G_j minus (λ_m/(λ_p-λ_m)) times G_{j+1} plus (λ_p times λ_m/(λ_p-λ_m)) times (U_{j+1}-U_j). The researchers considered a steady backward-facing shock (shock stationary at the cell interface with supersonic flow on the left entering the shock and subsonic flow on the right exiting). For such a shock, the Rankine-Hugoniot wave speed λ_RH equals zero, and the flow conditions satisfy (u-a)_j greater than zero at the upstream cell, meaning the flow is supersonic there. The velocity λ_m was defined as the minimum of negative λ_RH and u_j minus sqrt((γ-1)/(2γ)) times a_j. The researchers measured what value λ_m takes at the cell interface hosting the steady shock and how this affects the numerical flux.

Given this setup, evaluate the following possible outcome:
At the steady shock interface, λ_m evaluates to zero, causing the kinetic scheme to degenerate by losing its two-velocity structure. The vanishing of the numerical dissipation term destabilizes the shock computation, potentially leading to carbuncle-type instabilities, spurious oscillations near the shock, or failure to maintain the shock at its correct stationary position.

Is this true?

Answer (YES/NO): NO